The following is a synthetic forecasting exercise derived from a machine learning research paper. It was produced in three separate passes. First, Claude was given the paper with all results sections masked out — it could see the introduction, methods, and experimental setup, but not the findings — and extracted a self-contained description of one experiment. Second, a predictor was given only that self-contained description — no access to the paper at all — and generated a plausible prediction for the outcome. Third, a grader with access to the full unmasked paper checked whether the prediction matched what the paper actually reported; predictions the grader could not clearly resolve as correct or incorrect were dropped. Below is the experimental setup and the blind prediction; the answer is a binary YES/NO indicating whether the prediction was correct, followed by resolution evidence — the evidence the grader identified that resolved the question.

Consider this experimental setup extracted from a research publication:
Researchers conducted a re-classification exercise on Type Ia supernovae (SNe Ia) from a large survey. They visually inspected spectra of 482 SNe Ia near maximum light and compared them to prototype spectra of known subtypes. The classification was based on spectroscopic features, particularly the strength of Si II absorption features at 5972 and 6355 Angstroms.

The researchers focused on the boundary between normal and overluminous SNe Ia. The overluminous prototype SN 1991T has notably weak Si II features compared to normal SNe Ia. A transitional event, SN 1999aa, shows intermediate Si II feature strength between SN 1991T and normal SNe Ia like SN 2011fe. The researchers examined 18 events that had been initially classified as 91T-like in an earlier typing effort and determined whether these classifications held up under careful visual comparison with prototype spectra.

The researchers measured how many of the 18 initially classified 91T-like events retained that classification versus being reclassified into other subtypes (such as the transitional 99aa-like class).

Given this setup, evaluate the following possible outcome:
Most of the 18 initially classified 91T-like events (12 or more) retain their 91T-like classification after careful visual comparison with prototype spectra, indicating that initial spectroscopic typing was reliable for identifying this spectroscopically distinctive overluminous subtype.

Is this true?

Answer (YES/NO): NO